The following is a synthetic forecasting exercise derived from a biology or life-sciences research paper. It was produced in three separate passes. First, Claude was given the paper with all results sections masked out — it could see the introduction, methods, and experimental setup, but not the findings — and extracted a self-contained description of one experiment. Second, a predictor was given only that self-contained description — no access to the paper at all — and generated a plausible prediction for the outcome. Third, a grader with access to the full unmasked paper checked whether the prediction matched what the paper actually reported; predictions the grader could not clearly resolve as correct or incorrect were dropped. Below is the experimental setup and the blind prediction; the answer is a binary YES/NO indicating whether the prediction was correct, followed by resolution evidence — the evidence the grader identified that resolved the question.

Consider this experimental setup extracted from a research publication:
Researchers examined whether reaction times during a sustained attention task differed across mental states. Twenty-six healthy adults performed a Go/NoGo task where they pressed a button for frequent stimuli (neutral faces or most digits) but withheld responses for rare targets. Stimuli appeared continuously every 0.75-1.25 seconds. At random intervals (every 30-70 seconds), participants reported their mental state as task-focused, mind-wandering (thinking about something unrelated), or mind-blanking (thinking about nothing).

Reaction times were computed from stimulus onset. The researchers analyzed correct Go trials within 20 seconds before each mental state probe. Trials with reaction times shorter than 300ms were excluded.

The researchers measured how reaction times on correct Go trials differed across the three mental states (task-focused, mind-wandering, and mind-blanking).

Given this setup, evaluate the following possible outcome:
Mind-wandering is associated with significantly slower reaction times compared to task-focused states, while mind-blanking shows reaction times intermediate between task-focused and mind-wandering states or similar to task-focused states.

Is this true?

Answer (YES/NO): NO